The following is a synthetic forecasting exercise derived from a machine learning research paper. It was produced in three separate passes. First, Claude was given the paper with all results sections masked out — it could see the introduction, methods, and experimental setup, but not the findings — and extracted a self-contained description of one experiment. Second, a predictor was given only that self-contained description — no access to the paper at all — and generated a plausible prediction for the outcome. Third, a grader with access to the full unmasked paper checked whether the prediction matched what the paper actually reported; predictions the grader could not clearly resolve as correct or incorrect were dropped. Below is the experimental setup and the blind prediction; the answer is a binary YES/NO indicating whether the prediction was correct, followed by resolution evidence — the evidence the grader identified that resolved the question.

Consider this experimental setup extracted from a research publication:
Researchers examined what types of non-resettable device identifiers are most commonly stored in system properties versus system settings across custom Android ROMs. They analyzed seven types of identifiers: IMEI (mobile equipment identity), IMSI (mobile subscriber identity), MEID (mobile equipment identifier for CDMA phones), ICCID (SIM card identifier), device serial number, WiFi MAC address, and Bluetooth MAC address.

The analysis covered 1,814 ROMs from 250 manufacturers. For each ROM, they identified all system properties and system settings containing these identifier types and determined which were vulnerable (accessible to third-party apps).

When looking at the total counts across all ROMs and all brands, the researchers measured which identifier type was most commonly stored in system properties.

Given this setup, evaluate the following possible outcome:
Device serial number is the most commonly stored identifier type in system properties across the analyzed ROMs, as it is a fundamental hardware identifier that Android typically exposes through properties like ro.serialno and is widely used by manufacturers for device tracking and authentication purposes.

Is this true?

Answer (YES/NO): YES